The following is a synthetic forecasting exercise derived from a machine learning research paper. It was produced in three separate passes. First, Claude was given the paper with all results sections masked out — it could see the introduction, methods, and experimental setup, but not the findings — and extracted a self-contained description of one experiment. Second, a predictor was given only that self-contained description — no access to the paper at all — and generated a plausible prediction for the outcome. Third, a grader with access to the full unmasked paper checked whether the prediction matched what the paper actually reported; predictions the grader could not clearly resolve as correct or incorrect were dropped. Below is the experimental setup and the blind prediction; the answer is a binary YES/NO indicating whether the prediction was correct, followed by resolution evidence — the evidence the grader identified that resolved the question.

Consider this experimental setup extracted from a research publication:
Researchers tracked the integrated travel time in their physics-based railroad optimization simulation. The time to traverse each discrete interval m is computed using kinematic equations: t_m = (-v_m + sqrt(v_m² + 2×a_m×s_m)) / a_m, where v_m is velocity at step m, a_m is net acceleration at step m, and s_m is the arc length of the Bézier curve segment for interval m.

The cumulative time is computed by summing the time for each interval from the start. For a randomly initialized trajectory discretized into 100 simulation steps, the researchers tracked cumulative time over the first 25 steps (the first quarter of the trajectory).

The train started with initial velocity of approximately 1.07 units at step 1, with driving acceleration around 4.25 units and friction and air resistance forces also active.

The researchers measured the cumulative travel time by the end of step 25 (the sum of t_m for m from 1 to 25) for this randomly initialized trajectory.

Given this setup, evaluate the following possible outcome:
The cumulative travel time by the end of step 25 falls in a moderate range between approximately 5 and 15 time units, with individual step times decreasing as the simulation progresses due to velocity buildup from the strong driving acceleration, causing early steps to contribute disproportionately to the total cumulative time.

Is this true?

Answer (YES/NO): NO